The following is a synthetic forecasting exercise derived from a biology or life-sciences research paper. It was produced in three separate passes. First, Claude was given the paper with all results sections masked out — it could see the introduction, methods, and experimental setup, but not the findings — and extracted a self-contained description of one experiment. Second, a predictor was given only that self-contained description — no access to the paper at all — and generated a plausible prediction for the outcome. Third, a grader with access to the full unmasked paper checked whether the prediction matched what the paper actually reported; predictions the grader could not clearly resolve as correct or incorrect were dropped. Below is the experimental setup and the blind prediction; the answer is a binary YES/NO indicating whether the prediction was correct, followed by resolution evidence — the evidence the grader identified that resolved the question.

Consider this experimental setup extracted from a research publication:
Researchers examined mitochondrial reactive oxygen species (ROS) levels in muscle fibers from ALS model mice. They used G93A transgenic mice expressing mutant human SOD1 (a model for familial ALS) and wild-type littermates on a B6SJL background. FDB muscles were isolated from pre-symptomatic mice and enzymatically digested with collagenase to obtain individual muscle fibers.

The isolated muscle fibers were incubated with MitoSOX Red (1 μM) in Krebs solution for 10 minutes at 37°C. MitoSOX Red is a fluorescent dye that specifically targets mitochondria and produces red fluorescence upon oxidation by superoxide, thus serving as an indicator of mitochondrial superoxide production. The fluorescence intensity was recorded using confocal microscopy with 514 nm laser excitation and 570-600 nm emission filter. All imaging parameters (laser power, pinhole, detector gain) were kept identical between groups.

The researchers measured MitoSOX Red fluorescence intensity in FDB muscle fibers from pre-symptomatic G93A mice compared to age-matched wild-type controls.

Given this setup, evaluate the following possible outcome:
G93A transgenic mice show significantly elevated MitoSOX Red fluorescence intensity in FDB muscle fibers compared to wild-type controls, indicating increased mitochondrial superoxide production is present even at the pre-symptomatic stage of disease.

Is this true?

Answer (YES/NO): YES